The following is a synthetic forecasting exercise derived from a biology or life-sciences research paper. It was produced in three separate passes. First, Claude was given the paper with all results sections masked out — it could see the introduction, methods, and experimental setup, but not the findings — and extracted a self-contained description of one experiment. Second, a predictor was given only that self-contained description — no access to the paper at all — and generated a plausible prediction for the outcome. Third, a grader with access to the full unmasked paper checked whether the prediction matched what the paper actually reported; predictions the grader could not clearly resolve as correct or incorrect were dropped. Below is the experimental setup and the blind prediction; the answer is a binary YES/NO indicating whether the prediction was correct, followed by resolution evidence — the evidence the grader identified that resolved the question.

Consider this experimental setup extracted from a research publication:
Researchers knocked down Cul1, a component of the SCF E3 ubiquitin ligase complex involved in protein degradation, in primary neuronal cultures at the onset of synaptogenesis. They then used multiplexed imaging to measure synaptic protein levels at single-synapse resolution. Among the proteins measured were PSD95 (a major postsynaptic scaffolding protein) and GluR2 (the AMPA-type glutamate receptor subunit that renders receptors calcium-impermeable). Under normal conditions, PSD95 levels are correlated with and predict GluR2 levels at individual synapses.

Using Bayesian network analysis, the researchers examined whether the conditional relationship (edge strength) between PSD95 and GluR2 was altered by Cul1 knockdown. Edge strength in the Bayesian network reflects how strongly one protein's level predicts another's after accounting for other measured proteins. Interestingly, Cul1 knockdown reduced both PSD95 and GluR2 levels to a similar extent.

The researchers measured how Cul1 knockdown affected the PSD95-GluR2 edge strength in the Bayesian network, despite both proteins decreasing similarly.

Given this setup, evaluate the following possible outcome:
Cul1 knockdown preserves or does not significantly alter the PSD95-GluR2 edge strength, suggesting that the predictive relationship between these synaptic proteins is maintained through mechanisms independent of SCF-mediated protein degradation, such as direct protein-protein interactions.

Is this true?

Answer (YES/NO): NO